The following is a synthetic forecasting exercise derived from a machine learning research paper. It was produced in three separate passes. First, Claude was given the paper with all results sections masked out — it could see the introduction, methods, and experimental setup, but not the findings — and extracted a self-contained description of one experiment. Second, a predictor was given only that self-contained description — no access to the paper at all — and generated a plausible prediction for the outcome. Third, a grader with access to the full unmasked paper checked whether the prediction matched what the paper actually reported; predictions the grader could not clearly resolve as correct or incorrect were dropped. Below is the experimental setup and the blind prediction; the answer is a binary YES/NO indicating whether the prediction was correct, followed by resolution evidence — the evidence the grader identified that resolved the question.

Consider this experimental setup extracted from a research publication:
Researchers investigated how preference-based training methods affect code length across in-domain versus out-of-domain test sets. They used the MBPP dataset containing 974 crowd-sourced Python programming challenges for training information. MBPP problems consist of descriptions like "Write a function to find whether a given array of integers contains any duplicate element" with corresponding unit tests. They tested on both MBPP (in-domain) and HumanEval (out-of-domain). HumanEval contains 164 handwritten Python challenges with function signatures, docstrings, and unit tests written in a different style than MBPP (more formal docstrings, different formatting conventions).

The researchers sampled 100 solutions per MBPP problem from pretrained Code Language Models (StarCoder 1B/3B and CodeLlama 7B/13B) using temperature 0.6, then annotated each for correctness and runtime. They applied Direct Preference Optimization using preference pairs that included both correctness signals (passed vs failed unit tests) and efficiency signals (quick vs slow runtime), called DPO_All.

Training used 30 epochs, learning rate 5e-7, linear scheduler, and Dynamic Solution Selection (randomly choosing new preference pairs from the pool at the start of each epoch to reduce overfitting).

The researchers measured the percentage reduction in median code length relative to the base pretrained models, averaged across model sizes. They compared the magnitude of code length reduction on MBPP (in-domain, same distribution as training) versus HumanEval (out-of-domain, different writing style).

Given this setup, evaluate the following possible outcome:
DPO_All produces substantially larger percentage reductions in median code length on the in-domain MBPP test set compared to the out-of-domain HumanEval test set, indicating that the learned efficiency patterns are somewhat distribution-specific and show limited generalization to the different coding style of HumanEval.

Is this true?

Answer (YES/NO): NO